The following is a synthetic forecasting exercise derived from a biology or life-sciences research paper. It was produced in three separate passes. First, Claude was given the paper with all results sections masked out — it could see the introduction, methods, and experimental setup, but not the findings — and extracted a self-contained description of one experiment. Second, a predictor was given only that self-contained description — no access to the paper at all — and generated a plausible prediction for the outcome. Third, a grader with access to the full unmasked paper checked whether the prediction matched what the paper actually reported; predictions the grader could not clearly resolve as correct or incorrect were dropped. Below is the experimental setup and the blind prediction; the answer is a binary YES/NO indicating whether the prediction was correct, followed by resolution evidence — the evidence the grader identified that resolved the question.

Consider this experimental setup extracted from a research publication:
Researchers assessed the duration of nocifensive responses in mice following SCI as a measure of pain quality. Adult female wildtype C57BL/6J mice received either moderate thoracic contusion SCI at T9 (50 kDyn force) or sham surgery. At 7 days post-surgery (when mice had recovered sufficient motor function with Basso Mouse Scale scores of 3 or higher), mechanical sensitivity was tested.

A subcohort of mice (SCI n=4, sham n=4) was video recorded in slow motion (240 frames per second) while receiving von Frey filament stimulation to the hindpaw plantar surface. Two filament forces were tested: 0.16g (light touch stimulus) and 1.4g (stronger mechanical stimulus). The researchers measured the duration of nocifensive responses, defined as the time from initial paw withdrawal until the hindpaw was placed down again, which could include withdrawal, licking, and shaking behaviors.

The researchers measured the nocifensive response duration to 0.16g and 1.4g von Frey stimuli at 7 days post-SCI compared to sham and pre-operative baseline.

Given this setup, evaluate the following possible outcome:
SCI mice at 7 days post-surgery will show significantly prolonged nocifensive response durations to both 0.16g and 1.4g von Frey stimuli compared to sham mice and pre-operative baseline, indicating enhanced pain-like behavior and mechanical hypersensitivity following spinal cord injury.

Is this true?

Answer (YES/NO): NO